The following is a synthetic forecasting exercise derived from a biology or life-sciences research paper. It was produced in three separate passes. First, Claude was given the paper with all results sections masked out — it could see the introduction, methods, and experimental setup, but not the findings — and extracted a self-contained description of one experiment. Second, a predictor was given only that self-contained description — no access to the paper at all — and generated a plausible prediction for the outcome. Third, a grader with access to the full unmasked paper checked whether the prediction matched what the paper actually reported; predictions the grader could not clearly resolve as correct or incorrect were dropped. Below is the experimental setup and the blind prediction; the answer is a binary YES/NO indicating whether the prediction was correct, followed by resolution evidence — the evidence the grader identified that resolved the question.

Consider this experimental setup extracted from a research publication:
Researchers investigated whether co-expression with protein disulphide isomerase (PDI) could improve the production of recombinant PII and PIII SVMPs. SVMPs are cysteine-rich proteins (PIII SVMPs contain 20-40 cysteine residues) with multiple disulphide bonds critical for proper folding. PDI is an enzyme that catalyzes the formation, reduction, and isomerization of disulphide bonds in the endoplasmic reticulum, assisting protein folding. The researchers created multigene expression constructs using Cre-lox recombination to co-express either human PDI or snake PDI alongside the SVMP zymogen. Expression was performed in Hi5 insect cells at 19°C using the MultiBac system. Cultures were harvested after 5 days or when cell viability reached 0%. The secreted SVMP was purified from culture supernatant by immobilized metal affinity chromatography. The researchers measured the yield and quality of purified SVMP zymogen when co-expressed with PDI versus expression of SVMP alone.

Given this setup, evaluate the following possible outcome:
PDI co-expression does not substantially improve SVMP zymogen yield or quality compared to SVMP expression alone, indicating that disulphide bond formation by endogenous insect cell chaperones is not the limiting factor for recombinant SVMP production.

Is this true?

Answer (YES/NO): YES